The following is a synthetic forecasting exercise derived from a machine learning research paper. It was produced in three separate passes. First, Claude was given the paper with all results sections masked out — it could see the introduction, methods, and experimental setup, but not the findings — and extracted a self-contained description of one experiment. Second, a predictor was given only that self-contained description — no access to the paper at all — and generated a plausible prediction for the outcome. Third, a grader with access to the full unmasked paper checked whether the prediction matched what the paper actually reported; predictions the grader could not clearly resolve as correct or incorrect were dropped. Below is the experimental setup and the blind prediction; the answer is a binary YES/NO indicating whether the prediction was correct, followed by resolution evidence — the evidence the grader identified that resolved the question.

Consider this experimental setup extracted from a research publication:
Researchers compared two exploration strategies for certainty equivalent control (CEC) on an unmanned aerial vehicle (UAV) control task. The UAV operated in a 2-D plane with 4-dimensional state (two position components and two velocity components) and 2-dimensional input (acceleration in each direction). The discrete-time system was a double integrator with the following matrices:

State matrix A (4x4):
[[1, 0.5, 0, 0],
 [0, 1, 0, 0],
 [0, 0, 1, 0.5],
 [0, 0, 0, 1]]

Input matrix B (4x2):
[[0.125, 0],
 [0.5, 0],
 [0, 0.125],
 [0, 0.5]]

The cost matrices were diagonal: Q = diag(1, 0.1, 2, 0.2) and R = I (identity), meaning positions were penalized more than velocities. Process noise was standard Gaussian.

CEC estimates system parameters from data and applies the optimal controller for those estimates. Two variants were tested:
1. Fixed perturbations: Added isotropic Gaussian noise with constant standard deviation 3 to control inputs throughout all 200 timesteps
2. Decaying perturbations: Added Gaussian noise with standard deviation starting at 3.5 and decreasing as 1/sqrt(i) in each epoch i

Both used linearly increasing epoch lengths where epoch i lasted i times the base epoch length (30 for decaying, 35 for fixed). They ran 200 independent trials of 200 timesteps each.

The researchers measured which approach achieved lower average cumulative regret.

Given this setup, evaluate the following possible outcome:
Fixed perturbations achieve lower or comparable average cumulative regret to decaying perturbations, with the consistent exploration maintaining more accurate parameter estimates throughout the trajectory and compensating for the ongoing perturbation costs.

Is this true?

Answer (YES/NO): NO